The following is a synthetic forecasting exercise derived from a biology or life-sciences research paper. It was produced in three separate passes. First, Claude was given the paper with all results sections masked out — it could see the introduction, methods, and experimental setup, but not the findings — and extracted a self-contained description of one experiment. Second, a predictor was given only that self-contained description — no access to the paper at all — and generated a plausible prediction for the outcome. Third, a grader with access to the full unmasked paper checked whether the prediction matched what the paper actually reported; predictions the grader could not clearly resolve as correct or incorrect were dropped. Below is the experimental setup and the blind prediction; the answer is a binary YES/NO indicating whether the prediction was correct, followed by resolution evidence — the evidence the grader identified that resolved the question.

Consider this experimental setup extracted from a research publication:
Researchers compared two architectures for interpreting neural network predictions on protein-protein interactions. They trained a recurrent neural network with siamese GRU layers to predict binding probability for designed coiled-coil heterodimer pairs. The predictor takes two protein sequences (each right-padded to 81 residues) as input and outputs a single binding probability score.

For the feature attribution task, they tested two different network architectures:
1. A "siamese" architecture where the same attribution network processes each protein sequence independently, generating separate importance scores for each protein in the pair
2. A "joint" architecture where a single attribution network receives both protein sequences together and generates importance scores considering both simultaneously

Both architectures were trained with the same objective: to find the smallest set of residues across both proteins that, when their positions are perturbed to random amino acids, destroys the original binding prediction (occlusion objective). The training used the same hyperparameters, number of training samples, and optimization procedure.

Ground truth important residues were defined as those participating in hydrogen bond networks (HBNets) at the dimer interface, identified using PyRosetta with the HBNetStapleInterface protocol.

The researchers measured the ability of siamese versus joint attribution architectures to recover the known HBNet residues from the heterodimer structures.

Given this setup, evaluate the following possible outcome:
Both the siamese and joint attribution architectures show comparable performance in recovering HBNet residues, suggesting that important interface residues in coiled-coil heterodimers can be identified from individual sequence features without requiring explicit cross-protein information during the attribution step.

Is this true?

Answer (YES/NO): NO